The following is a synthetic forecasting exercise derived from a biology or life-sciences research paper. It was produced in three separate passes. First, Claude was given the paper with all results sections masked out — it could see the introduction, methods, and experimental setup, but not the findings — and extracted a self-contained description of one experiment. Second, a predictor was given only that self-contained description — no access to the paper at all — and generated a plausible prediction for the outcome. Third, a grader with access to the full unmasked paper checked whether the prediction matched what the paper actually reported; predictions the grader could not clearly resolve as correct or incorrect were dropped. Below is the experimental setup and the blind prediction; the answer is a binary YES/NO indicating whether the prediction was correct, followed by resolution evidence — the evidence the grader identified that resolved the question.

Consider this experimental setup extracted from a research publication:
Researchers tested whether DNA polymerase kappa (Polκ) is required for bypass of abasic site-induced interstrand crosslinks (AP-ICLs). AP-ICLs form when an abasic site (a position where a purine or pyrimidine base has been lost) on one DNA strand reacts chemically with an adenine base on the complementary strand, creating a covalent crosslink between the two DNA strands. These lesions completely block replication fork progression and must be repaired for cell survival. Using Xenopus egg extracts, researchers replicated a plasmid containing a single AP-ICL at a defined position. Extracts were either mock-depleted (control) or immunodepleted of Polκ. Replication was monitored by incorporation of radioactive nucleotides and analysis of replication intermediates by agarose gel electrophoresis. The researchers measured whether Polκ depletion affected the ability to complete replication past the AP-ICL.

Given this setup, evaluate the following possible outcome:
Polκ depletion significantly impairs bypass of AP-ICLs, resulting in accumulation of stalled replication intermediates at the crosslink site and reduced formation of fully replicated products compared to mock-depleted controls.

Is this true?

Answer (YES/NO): YES